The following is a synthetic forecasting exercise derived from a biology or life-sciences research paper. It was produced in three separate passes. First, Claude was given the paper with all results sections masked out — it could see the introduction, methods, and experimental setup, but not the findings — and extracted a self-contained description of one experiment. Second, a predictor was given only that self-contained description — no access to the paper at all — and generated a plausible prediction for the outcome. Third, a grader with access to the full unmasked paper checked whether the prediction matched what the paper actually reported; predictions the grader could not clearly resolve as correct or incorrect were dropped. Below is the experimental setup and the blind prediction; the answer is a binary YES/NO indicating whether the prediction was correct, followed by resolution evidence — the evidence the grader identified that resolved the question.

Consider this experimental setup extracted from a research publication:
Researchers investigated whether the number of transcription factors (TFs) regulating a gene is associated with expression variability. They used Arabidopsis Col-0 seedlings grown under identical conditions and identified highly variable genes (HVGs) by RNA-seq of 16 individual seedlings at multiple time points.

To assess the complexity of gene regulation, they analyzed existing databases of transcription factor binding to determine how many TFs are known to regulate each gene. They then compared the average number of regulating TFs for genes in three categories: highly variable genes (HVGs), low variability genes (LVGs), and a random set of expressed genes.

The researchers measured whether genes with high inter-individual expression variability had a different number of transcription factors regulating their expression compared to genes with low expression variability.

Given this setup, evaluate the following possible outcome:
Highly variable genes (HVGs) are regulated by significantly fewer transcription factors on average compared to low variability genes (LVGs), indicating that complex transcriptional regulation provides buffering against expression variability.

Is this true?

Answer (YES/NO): NO